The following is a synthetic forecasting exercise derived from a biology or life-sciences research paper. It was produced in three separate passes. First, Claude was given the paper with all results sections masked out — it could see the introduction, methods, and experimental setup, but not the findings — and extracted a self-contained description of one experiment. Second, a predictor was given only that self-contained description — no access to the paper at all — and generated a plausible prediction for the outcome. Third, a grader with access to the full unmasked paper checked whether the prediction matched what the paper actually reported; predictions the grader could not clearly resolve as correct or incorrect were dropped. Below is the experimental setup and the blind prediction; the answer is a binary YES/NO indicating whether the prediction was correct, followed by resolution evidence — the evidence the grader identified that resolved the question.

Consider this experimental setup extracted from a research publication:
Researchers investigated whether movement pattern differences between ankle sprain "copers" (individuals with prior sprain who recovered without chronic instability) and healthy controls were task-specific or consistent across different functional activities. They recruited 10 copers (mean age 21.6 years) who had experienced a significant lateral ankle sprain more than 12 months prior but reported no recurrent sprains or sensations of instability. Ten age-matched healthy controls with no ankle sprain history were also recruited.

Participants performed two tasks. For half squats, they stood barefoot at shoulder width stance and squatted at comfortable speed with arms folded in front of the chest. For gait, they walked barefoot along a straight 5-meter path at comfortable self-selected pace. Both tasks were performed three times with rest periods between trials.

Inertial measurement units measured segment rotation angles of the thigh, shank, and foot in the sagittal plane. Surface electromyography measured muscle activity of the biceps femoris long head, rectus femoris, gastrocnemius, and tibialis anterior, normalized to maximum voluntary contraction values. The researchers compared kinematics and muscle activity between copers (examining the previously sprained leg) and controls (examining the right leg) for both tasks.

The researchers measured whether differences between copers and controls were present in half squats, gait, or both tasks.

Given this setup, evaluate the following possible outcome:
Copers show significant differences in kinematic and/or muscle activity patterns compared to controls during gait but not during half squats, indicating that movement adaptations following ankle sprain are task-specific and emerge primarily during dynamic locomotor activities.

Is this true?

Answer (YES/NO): NO